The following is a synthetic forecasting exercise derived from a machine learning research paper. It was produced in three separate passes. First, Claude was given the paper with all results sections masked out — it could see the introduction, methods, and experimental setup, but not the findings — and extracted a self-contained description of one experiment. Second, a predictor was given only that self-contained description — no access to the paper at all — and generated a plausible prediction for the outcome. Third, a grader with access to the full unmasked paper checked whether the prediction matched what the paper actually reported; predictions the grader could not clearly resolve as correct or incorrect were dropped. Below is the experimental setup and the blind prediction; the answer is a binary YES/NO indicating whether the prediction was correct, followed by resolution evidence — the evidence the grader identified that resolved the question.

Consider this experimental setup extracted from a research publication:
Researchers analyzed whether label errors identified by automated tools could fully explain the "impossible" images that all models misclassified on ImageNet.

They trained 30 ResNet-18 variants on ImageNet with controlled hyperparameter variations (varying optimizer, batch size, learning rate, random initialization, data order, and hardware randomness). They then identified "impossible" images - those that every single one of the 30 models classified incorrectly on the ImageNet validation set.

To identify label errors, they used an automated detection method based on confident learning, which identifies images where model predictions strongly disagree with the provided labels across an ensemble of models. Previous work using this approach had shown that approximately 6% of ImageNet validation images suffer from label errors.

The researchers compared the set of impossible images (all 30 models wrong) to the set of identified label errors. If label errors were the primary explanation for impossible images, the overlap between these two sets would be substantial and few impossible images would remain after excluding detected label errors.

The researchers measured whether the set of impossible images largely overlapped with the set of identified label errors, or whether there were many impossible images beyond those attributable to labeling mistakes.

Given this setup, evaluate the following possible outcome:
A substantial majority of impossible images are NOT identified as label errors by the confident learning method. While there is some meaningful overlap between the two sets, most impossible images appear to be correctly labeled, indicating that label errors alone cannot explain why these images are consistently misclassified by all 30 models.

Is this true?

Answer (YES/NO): YES